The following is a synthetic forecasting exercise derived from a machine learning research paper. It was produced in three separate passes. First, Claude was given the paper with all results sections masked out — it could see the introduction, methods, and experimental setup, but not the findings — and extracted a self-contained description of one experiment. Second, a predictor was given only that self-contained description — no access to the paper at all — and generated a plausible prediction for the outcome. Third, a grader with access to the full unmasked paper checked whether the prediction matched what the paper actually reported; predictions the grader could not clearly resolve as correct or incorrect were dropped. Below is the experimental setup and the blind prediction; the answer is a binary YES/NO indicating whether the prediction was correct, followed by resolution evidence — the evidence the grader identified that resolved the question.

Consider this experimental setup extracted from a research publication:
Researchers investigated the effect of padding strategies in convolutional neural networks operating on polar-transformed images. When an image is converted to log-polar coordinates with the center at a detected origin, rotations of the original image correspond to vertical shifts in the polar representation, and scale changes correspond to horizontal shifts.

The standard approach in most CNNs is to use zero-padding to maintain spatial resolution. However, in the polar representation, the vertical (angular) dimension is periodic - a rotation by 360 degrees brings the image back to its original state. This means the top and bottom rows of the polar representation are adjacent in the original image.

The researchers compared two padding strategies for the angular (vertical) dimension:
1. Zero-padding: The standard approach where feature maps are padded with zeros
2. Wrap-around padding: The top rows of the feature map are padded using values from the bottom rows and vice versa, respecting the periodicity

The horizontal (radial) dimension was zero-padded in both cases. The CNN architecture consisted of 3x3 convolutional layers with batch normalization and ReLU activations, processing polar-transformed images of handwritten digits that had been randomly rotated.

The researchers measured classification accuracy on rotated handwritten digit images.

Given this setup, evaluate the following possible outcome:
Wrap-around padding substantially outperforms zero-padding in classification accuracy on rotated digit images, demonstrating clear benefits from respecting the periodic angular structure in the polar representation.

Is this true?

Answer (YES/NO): NO